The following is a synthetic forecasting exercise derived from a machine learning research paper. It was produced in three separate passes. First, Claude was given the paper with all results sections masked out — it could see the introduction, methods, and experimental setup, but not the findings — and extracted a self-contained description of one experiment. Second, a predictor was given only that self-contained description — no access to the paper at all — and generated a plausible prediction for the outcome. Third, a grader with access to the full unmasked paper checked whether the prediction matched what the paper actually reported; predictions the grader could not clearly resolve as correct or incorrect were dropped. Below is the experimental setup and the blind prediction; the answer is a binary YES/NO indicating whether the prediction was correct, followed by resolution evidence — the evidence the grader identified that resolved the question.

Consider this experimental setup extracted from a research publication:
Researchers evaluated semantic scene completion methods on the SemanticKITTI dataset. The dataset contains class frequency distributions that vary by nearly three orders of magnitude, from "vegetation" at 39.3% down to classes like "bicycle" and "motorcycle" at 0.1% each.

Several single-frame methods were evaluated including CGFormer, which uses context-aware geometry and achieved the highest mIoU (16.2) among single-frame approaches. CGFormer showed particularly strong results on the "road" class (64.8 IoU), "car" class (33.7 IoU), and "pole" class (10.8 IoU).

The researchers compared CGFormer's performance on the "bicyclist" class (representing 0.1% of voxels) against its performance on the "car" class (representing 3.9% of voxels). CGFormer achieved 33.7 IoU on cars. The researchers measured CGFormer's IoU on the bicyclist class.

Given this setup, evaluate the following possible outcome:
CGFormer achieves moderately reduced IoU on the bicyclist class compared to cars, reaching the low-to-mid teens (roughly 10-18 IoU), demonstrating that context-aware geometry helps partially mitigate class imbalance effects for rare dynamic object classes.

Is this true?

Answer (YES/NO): NO